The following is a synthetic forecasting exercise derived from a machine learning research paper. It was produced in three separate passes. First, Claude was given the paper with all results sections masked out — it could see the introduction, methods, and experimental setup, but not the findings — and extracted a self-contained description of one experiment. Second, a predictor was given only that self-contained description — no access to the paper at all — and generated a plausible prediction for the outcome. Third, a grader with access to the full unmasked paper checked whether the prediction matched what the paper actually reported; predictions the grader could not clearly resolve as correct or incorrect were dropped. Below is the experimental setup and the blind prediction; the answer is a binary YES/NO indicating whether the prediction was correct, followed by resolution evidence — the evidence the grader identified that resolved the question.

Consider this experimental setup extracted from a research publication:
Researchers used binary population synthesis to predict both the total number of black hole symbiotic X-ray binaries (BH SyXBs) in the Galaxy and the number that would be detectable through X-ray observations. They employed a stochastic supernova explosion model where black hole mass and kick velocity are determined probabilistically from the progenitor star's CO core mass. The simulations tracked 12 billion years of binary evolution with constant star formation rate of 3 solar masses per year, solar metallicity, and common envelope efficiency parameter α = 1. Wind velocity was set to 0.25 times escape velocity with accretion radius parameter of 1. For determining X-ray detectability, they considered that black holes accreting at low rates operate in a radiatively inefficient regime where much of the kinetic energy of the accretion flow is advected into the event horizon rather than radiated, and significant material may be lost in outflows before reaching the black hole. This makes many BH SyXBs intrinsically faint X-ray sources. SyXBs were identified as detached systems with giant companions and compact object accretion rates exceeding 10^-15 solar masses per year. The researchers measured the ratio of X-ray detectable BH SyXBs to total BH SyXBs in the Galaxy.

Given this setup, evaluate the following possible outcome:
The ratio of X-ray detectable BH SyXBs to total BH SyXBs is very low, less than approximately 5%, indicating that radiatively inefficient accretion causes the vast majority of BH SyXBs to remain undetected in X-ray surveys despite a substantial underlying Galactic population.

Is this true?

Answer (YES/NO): NO